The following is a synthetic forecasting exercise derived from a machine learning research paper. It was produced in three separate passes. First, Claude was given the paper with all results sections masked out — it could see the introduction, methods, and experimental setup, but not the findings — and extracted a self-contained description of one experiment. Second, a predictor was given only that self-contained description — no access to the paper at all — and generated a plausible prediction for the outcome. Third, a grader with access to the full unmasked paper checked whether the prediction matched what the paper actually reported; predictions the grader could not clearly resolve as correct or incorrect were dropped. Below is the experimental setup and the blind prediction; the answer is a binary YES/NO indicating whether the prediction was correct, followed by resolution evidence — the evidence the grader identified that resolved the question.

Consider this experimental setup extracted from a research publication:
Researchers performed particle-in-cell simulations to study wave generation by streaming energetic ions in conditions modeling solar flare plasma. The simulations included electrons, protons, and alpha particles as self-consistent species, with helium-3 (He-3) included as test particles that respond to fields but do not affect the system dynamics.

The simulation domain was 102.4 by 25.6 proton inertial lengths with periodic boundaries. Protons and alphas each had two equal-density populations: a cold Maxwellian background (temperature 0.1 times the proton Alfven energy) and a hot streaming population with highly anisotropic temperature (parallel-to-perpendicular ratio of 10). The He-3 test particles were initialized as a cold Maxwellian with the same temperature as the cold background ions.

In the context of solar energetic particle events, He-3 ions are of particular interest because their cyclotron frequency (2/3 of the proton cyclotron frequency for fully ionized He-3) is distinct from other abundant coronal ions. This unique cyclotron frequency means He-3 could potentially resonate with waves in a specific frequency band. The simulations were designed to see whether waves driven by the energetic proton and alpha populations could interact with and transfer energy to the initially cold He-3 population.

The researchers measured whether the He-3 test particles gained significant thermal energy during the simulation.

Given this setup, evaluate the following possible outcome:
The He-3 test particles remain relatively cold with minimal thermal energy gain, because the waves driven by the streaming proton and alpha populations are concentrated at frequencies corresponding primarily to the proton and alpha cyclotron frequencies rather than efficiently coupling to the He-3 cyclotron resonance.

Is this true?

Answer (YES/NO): NO